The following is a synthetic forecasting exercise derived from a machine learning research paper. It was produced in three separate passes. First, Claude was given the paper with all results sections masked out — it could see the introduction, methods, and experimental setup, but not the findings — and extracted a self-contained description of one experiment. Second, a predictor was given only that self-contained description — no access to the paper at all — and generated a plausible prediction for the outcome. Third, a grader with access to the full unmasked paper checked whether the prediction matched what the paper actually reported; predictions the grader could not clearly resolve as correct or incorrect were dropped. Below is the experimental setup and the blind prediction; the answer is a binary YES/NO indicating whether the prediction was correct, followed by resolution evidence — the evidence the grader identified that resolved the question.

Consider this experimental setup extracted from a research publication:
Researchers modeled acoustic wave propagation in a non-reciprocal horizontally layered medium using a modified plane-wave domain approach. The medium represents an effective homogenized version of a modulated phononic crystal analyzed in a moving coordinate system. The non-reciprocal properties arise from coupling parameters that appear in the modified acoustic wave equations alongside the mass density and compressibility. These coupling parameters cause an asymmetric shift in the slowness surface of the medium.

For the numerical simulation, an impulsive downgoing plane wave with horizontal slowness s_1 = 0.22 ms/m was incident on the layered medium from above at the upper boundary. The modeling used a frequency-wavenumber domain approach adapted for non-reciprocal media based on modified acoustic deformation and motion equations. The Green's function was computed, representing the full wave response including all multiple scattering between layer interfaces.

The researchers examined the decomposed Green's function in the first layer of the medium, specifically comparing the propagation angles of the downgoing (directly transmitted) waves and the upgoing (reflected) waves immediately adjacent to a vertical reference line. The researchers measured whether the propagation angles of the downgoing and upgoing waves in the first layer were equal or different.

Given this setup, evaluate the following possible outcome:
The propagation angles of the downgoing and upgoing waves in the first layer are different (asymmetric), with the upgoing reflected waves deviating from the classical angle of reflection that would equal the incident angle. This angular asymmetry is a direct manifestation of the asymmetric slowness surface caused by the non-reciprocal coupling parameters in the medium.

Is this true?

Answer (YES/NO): YES